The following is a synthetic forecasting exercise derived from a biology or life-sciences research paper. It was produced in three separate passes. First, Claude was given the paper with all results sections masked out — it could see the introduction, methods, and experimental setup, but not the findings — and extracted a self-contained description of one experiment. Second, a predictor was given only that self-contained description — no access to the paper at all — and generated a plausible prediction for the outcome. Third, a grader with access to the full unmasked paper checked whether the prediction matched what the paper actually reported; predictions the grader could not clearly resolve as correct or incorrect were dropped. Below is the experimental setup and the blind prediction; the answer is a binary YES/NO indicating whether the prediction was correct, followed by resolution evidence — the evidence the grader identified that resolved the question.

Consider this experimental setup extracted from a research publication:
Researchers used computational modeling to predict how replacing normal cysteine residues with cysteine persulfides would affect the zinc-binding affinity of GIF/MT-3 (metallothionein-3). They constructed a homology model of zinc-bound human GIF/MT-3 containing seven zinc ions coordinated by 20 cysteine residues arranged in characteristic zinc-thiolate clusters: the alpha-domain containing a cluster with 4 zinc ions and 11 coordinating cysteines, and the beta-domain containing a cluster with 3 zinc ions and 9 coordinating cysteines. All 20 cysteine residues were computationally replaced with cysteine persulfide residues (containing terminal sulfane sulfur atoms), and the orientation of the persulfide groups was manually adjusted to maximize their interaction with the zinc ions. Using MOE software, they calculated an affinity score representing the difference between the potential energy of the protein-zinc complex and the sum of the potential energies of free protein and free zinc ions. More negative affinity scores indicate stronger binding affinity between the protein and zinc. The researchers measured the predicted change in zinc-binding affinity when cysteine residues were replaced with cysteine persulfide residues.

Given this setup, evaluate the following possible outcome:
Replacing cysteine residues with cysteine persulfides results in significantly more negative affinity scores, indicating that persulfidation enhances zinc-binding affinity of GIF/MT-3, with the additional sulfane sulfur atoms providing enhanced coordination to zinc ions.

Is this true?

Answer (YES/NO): YES